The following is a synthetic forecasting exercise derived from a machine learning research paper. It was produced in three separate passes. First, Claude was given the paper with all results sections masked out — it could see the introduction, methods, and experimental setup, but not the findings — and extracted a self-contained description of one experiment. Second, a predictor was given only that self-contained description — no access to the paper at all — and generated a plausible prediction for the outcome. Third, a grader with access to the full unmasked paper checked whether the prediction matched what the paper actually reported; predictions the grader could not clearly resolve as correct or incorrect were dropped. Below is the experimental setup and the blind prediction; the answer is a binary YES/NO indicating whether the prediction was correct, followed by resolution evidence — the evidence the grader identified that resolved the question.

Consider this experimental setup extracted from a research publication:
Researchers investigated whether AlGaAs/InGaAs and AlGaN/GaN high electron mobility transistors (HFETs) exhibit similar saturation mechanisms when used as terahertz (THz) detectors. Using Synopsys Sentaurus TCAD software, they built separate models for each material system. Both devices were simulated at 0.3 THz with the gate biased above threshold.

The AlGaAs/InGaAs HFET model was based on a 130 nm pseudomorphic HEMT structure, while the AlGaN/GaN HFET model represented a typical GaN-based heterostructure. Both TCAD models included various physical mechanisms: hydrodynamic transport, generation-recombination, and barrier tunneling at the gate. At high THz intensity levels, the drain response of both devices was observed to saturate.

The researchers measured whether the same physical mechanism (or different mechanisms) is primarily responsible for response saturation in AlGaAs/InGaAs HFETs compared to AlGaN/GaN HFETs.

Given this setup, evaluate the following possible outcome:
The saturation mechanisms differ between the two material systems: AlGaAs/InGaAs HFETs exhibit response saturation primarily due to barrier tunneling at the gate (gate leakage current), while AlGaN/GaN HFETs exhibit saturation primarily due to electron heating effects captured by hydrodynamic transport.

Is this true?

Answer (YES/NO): NO